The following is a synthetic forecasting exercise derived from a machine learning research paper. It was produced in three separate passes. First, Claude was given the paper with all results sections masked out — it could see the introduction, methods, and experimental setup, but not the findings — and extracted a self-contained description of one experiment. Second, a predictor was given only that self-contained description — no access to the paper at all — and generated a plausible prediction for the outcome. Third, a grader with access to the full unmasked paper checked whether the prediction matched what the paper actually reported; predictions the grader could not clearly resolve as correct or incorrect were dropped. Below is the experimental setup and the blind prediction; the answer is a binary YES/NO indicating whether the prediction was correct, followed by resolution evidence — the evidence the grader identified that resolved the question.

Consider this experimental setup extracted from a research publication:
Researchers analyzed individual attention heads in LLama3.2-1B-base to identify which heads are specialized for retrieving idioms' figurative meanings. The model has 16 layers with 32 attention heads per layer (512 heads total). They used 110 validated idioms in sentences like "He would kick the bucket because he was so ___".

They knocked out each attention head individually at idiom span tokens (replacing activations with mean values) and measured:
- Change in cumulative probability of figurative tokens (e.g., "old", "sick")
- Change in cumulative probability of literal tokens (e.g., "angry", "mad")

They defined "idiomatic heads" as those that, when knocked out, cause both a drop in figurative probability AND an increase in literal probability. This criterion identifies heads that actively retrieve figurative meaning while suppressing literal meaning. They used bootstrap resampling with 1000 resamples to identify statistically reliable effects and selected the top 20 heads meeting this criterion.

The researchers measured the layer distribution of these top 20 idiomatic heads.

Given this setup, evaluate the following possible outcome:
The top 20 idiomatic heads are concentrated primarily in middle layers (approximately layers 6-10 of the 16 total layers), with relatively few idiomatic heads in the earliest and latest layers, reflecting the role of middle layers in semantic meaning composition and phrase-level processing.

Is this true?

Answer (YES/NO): NO